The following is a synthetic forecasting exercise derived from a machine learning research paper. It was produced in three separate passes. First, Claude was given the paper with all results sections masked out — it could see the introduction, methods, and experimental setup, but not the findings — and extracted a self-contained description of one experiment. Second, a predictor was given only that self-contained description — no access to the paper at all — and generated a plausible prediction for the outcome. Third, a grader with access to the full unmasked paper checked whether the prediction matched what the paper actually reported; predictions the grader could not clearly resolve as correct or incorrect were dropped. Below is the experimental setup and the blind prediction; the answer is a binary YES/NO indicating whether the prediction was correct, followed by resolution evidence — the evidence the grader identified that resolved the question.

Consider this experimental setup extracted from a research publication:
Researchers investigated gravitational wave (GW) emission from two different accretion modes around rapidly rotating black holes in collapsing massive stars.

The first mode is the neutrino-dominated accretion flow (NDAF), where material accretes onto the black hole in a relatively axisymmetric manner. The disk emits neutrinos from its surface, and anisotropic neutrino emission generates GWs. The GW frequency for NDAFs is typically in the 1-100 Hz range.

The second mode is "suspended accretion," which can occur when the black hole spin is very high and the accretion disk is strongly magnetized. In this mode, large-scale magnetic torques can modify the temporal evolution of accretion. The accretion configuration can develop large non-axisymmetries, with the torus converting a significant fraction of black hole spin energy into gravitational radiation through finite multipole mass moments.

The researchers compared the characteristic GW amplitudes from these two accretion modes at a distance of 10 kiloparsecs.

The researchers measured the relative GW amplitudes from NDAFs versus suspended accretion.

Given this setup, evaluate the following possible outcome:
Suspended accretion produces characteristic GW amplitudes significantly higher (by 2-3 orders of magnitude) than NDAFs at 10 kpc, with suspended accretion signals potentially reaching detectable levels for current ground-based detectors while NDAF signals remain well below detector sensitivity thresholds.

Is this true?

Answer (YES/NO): NO